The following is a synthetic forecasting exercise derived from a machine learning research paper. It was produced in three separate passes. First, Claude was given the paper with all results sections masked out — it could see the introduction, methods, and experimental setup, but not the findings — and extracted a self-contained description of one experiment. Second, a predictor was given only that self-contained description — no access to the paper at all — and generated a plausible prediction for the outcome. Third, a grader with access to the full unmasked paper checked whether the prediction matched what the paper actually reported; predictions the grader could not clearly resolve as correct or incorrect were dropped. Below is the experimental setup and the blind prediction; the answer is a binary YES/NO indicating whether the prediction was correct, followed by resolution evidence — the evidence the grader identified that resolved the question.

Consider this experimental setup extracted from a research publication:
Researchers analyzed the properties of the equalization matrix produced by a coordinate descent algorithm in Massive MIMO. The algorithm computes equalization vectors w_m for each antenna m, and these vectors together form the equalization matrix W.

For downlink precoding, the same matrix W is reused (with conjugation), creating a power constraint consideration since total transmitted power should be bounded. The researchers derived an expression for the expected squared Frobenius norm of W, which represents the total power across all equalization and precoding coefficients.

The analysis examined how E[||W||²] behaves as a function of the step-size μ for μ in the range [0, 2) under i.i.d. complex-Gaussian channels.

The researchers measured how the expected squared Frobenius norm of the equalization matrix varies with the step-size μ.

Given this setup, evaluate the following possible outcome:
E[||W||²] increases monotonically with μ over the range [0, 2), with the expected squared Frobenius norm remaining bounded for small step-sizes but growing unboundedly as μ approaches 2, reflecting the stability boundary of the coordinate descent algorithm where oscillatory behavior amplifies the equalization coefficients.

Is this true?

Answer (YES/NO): NO